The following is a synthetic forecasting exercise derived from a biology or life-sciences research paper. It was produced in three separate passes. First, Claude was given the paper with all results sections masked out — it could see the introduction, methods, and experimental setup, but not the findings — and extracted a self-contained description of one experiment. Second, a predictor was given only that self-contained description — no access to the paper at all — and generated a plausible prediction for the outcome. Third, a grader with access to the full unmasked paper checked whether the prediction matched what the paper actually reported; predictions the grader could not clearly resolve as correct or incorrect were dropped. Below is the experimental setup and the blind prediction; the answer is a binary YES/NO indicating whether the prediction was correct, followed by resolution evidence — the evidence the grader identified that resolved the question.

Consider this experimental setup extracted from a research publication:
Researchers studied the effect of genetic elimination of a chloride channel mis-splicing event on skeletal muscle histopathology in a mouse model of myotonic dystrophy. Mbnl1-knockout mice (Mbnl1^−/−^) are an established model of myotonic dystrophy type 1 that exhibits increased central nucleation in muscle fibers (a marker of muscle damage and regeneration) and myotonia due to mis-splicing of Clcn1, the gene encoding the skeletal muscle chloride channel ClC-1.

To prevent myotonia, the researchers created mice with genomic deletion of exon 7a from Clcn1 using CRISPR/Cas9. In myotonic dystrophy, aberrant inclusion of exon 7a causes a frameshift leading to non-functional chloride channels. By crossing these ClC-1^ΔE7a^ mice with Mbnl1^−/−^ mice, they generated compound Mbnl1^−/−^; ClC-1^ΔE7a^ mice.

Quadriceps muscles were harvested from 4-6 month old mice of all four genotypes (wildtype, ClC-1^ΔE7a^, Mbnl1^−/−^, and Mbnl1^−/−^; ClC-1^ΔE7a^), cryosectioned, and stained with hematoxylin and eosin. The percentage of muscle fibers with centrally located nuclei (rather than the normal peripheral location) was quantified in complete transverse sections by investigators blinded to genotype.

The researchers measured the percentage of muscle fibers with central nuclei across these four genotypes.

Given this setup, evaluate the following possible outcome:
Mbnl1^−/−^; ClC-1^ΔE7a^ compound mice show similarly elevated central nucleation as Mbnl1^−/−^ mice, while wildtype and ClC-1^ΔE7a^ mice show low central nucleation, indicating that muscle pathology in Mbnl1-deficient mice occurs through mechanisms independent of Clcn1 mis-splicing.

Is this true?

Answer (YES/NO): NO